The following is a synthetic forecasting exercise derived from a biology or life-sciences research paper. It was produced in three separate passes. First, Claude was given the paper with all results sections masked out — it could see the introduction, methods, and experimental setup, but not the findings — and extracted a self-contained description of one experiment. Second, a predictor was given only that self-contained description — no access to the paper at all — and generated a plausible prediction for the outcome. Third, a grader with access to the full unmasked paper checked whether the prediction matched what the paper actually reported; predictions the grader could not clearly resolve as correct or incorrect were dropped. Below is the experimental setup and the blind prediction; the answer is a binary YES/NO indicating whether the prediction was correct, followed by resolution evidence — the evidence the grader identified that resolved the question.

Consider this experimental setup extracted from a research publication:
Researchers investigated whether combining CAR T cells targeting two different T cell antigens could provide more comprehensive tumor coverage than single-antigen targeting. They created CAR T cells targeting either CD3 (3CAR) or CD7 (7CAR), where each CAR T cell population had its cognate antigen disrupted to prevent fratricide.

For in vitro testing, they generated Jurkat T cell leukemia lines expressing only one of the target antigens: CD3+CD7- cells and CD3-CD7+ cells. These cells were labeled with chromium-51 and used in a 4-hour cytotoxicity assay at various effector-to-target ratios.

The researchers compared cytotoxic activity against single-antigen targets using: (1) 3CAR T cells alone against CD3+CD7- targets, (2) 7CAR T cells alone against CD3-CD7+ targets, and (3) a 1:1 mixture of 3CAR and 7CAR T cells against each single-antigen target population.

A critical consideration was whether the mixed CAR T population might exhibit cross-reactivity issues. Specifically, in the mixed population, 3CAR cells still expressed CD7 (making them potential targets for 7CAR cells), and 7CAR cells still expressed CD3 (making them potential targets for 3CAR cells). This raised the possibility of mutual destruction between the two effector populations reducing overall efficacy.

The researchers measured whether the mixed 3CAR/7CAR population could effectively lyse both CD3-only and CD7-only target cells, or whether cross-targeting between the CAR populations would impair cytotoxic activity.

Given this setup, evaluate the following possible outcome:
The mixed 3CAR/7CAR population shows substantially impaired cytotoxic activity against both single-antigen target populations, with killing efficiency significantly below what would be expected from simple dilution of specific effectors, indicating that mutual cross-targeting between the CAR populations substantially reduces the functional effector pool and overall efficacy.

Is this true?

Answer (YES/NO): NO